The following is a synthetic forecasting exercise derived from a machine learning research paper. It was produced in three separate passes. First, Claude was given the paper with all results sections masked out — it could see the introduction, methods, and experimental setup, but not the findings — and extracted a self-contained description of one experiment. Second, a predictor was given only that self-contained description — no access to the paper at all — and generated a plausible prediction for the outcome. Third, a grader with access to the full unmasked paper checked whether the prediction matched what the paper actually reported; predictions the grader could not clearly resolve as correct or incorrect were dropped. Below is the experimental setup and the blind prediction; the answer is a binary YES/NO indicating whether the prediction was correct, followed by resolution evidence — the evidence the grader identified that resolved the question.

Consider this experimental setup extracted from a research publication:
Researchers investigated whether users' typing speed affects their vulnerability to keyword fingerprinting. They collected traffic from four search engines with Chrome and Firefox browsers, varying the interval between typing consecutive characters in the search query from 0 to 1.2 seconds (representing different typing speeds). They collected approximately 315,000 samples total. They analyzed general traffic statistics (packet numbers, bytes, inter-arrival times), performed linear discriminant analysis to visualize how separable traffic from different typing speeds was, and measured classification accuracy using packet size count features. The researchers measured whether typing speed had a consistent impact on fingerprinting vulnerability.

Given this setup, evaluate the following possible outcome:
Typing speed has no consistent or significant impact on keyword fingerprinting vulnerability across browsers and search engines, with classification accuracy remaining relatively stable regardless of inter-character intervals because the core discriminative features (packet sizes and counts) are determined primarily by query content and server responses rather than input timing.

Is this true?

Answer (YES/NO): YES